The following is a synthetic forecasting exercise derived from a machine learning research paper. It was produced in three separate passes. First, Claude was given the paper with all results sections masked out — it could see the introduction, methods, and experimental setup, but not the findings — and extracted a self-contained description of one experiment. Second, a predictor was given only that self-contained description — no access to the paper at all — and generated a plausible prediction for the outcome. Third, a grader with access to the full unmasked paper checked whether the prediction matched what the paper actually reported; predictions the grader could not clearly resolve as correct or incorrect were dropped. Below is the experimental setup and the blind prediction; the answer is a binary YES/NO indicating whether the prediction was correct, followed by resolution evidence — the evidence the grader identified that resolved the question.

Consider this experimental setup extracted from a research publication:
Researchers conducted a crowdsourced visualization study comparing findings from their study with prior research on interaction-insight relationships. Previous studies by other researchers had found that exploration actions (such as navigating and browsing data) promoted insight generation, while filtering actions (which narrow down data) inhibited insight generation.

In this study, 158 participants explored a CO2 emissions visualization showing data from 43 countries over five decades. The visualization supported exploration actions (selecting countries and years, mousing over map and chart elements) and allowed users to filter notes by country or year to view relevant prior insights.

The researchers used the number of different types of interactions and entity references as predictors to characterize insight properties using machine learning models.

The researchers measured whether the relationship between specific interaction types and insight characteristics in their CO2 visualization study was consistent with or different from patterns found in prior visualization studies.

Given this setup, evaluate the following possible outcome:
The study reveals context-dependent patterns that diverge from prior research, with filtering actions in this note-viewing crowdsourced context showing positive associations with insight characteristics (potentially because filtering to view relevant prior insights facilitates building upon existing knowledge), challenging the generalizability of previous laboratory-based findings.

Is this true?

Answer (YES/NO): YES